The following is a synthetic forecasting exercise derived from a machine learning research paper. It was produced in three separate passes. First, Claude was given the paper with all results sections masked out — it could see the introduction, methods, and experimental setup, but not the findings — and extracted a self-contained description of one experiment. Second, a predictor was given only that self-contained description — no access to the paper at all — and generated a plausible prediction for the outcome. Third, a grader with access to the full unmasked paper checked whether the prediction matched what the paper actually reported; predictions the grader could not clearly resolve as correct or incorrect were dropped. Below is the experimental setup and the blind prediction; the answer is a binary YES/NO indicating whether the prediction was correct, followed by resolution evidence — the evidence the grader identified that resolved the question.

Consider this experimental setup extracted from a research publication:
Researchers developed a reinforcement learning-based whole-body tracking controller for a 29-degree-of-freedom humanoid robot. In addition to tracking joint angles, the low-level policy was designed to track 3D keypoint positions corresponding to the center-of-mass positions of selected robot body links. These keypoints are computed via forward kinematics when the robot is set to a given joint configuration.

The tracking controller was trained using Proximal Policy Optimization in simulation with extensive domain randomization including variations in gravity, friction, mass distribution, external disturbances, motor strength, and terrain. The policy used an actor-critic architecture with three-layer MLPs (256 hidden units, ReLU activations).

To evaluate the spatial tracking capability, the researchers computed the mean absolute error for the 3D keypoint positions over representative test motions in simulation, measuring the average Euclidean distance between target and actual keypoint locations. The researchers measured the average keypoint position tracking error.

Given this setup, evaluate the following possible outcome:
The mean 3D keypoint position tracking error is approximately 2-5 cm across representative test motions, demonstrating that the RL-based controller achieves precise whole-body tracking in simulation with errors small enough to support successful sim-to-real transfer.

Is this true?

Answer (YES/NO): NO